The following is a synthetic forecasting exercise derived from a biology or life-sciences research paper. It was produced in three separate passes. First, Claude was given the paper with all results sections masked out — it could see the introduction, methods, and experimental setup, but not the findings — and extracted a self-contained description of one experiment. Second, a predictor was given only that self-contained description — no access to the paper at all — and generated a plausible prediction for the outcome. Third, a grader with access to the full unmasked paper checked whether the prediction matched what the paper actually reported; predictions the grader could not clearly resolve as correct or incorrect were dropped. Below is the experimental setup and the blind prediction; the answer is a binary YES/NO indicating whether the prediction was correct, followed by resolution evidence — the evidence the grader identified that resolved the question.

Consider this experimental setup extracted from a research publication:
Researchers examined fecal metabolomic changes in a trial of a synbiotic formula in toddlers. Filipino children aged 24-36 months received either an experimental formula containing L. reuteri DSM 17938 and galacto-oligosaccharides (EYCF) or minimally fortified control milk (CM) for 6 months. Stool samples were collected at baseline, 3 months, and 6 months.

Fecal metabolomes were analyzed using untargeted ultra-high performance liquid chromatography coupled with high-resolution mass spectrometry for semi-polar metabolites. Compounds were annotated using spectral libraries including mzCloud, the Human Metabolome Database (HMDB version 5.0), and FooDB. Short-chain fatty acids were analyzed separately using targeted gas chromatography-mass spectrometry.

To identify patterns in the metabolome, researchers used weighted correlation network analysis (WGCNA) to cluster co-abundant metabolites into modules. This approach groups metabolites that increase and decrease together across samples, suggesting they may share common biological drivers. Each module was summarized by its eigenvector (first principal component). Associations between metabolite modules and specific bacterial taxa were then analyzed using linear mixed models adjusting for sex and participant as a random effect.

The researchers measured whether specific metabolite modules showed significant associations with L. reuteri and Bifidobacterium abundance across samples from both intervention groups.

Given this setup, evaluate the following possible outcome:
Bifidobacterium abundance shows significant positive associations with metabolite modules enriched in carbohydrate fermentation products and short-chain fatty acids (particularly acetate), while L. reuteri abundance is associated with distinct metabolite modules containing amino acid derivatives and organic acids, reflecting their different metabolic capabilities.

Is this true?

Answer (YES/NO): NO